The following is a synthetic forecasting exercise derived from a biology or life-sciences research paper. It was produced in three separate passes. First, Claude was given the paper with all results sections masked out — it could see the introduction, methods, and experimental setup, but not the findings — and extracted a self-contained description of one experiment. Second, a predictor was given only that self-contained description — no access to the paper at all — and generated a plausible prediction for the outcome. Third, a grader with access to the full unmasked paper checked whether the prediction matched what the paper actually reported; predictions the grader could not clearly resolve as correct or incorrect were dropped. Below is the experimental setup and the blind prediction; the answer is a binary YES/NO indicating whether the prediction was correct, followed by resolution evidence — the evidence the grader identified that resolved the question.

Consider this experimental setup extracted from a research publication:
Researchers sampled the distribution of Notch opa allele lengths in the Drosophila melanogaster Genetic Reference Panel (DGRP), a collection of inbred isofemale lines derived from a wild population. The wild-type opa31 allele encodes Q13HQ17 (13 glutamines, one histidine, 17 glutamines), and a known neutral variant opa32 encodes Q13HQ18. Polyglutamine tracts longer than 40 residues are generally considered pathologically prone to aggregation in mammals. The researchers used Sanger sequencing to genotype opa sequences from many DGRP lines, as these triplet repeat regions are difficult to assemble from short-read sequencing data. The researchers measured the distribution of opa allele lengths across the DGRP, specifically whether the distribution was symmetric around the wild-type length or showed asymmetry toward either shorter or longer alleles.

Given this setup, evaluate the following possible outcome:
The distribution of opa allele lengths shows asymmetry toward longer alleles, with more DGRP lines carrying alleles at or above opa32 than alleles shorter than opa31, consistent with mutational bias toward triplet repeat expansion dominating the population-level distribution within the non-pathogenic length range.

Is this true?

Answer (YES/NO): NO